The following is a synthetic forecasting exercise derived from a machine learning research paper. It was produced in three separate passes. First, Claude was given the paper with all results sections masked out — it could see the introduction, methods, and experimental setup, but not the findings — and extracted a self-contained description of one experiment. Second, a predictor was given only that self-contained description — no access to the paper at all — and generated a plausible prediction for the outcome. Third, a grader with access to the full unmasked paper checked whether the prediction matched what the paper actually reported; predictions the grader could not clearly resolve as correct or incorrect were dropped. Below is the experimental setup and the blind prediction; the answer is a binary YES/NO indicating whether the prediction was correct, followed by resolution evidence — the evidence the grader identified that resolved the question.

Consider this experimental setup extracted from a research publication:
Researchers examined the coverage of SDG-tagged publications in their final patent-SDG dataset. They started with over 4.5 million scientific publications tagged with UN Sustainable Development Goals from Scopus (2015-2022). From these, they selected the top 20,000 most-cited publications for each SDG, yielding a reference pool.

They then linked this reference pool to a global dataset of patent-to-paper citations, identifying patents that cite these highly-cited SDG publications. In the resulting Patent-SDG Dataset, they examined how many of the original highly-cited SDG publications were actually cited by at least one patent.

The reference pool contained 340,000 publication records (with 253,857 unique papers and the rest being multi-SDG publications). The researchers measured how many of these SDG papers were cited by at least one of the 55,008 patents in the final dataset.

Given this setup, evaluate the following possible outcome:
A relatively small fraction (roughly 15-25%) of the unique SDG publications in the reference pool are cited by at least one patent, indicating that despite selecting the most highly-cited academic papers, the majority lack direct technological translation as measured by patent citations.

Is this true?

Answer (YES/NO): NO